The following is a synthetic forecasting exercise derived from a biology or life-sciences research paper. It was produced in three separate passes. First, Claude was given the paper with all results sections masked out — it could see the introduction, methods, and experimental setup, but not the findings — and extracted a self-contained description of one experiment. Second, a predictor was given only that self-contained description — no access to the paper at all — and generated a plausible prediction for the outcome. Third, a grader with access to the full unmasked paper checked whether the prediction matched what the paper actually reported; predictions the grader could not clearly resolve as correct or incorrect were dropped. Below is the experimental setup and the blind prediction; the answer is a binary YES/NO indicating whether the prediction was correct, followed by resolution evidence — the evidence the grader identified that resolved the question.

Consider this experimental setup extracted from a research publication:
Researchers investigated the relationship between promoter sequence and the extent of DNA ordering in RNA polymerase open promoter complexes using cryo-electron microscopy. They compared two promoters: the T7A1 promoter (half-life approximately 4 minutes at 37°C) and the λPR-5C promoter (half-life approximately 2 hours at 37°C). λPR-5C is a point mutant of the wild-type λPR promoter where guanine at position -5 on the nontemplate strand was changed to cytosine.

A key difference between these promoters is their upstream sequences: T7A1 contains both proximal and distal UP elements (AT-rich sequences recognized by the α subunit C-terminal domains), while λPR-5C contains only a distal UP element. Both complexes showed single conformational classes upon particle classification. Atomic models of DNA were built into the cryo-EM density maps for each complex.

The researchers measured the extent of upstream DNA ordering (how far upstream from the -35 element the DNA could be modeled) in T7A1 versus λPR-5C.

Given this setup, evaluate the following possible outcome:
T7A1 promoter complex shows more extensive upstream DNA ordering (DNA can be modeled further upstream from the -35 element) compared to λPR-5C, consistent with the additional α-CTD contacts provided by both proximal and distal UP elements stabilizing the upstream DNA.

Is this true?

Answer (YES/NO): YES